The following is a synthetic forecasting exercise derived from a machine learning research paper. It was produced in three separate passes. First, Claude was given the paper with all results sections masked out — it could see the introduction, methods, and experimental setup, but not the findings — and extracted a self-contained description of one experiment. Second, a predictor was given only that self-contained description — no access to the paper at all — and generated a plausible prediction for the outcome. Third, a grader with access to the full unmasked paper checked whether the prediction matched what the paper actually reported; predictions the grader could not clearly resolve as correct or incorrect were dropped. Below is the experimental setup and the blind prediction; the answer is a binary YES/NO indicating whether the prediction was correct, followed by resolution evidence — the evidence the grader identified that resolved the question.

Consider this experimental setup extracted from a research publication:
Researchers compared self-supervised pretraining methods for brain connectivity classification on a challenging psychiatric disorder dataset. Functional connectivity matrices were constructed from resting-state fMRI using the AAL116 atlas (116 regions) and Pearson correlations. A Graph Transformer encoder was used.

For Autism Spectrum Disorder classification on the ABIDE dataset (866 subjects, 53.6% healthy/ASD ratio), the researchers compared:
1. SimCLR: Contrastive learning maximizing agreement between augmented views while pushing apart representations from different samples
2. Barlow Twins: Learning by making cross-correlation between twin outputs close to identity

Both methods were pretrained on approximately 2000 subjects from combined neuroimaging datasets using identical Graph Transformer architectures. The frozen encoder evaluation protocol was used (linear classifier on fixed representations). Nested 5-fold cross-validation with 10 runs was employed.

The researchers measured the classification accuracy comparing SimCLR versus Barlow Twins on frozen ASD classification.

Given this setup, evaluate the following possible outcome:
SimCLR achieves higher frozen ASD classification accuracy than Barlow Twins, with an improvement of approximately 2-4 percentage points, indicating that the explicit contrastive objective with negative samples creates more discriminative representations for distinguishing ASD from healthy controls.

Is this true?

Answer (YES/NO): NO